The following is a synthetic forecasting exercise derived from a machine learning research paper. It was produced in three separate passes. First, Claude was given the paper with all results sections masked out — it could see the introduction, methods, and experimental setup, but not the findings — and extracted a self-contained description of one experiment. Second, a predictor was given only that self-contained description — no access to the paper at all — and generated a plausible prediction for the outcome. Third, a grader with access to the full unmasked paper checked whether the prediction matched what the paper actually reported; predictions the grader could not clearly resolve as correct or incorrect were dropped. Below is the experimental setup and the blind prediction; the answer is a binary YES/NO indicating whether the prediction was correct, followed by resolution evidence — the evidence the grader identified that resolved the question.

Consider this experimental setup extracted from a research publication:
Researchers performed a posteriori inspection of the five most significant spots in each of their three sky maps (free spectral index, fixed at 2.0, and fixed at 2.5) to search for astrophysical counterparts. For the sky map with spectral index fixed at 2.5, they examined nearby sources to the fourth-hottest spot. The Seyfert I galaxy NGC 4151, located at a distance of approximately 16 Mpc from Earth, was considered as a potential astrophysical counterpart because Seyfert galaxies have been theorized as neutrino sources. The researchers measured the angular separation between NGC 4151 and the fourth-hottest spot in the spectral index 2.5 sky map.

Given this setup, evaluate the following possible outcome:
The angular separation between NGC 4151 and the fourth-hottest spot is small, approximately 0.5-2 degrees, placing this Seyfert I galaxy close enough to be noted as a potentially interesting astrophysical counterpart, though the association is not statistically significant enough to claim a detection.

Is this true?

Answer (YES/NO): NO